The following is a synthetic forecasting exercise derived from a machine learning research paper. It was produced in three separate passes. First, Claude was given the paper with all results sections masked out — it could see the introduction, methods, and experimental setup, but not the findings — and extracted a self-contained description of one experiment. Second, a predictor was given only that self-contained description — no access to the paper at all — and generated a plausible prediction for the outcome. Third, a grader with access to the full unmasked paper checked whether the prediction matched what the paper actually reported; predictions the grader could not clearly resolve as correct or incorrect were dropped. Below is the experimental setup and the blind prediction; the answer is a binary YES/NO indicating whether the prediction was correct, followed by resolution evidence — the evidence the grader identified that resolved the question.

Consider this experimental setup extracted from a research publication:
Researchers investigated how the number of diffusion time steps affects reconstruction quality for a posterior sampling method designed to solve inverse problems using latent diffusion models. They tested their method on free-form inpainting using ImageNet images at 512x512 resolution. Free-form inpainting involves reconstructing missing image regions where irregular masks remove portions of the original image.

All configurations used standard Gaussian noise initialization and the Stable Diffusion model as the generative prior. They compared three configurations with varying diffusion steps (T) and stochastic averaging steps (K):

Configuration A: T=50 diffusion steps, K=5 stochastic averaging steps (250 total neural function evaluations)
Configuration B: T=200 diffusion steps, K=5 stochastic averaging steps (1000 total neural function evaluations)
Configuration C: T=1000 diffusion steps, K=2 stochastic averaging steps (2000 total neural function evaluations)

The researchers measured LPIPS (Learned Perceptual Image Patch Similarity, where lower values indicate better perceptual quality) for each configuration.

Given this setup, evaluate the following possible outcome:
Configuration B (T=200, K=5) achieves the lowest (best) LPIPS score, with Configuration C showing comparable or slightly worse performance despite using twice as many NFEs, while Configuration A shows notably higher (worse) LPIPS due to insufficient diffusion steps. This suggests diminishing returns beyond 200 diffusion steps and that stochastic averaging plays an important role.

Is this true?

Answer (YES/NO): NO